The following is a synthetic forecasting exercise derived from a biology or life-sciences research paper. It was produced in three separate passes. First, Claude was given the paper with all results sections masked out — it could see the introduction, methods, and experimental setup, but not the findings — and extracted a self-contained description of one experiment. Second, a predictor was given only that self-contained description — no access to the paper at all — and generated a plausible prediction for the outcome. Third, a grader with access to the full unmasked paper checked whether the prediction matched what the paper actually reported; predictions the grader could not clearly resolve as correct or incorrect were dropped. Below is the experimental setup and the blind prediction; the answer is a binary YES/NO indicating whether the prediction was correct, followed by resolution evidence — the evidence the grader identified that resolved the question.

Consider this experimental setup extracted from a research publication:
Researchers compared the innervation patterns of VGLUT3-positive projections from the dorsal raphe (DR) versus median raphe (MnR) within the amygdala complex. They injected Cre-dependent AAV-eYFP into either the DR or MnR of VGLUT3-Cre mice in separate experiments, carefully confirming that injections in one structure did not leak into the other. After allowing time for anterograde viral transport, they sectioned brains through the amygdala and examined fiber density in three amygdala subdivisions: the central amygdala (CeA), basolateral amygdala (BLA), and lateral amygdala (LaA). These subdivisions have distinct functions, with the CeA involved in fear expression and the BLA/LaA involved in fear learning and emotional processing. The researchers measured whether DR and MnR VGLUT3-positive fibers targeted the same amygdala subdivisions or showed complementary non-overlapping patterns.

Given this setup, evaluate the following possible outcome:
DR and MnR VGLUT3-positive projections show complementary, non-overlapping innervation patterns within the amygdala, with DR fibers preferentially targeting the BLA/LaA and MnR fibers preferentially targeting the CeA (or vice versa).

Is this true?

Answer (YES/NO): YES